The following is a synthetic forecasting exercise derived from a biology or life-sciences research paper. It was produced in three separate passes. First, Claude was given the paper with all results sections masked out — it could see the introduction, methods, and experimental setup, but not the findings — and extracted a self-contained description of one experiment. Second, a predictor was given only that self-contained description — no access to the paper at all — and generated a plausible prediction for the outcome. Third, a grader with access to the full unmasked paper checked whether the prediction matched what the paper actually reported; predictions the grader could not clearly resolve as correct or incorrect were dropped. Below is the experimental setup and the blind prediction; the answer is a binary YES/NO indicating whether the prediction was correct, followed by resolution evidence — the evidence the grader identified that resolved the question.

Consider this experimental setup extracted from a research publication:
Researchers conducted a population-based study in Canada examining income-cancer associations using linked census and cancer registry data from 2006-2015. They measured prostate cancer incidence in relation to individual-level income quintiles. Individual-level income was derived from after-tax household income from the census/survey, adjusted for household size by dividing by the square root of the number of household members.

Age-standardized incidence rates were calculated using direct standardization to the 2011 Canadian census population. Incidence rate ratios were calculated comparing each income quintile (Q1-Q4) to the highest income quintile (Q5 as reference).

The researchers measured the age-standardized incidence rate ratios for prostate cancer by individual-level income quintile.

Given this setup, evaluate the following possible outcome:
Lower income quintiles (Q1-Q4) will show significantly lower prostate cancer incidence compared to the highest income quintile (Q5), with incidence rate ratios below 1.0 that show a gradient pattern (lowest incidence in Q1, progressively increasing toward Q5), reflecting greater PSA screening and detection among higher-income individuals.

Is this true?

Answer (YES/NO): YES